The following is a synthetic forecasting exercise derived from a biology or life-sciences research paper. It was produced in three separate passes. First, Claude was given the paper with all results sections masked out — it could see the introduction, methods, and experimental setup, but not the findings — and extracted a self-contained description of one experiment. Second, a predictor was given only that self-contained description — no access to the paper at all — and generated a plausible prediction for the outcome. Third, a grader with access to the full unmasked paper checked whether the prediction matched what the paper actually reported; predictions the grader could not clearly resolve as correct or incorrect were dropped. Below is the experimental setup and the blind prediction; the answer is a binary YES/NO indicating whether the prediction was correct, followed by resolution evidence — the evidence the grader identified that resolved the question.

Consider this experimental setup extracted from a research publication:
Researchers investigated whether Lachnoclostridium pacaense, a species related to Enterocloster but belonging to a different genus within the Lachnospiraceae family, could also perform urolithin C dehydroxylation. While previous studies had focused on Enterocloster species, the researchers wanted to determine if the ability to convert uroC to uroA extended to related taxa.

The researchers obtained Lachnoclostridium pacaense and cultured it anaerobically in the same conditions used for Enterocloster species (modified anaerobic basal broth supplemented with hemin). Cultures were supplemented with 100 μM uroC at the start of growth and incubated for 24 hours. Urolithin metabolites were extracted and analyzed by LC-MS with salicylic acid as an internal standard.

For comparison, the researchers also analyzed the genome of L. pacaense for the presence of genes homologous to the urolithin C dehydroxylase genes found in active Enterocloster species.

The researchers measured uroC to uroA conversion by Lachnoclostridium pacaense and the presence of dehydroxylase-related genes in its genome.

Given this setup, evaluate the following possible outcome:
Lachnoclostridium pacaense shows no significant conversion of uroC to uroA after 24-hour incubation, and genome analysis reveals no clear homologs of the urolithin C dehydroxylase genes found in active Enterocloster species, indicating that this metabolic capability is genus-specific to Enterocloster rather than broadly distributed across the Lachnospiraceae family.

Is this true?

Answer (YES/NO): NO